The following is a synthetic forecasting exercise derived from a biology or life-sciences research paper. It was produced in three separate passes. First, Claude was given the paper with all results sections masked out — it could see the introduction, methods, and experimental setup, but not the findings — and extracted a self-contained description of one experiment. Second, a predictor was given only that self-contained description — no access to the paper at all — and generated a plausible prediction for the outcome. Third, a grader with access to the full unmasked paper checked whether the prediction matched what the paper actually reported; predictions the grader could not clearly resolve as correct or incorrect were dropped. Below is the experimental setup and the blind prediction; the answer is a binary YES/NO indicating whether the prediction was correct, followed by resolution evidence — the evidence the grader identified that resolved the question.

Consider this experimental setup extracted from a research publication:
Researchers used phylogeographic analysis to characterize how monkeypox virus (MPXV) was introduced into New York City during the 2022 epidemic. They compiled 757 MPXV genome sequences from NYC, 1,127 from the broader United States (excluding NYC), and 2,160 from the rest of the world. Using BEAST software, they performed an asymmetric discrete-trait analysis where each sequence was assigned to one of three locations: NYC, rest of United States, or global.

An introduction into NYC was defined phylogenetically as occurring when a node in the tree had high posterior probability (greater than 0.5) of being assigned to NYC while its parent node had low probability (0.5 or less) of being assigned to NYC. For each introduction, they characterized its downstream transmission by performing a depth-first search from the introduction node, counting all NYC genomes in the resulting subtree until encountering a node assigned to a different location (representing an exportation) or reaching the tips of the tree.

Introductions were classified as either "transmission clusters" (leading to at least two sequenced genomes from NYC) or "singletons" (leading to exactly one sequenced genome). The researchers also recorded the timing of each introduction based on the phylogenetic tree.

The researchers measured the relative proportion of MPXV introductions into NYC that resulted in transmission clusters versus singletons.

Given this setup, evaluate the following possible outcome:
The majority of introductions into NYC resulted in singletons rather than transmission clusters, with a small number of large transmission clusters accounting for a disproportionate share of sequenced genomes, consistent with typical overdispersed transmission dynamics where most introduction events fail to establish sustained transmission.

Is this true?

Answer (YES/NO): YES